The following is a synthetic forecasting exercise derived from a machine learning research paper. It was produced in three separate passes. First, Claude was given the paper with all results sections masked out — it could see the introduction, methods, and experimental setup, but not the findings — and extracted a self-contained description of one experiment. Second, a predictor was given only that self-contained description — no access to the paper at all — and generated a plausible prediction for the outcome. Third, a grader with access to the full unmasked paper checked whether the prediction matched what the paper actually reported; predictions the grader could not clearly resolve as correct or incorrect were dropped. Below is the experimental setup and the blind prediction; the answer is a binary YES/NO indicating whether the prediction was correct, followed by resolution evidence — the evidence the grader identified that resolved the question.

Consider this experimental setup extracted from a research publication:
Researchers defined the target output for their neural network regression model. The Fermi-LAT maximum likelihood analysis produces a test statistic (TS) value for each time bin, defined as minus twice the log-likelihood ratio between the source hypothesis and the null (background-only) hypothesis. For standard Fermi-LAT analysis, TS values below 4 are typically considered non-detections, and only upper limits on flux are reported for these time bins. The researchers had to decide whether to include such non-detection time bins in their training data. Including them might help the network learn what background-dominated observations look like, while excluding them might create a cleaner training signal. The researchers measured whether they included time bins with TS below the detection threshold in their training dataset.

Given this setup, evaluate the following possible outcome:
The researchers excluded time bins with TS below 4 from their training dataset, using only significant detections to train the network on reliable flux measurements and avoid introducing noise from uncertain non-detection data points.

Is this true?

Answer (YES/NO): NO